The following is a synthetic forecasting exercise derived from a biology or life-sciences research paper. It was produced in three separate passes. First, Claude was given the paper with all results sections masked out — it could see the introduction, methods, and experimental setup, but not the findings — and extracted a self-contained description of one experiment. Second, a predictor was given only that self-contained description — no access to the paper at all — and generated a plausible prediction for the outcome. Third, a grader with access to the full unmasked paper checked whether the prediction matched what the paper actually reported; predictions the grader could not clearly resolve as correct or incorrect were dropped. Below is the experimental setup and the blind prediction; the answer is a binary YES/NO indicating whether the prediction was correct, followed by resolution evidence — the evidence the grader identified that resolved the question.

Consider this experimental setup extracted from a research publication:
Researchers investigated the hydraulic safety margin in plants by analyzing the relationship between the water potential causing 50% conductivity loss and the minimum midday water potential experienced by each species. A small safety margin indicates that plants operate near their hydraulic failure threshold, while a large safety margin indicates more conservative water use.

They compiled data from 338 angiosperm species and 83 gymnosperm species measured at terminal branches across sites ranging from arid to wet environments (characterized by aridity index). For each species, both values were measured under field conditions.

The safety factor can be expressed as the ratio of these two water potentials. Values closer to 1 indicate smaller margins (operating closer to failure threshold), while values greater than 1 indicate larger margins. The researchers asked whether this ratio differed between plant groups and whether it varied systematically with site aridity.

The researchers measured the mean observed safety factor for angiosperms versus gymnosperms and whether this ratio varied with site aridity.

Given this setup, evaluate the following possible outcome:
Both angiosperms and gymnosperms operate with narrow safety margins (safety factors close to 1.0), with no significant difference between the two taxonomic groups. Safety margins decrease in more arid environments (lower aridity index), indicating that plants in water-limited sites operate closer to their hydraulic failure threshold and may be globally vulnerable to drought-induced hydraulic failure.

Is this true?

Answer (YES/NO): NO